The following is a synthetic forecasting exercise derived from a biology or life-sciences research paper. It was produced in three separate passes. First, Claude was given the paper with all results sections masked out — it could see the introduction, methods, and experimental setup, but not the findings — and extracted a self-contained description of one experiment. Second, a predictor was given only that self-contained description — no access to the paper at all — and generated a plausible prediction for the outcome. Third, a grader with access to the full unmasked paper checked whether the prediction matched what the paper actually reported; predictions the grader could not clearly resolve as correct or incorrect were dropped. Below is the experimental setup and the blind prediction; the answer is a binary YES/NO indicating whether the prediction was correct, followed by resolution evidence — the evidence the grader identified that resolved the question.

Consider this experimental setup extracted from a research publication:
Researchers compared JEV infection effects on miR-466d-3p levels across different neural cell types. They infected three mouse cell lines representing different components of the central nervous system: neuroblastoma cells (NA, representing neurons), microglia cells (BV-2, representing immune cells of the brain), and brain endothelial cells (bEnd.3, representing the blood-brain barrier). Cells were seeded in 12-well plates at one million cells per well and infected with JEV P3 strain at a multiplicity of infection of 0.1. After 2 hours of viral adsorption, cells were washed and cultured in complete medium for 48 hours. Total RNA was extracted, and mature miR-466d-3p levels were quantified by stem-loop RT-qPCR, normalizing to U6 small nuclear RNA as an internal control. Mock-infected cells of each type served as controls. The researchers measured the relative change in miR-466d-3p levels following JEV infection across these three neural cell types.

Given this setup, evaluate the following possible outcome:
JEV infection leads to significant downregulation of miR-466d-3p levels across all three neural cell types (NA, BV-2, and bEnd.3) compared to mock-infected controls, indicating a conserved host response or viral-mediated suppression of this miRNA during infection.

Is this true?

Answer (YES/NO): YES